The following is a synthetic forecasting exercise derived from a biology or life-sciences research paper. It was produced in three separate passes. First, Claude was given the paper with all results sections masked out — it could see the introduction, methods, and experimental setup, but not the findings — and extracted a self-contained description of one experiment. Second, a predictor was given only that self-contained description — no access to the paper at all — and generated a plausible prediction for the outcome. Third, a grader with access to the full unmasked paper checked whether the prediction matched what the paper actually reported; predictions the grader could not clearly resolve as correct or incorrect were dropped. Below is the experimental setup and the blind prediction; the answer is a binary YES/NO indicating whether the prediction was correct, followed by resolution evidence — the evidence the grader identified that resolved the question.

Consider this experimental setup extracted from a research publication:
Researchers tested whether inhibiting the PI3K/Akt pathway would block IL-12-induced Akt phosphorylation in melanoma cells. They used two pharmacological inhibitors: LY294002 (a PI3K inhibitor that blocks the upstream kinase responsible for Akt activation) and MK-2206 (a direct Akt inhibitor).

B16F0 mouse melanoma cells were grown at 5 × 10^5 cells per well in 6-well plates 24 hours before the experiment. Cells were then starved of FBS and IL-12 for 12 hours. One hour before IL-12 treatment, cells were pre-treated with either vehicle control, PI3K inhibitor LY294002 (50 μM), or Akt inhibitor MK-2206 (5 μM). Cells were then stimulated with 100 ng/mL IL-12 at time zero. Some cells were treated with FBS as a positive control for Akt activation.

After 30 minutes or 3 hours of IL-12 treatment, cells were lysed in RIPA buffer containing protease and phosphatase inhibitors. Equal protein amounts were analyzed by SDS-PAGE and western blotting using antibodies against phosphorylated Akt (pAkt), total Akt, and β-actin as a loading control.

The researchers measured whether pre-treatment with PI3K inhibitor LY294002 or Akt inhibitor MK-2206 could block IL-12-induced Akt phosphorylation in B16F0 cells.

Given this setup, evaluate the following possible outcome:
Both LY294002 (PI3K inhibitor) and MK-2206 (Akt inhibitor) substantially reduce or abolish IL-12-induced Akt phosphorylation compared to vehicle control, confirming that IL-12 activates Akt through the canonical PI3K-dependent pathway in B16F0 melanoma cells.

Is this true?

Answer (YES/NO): YES